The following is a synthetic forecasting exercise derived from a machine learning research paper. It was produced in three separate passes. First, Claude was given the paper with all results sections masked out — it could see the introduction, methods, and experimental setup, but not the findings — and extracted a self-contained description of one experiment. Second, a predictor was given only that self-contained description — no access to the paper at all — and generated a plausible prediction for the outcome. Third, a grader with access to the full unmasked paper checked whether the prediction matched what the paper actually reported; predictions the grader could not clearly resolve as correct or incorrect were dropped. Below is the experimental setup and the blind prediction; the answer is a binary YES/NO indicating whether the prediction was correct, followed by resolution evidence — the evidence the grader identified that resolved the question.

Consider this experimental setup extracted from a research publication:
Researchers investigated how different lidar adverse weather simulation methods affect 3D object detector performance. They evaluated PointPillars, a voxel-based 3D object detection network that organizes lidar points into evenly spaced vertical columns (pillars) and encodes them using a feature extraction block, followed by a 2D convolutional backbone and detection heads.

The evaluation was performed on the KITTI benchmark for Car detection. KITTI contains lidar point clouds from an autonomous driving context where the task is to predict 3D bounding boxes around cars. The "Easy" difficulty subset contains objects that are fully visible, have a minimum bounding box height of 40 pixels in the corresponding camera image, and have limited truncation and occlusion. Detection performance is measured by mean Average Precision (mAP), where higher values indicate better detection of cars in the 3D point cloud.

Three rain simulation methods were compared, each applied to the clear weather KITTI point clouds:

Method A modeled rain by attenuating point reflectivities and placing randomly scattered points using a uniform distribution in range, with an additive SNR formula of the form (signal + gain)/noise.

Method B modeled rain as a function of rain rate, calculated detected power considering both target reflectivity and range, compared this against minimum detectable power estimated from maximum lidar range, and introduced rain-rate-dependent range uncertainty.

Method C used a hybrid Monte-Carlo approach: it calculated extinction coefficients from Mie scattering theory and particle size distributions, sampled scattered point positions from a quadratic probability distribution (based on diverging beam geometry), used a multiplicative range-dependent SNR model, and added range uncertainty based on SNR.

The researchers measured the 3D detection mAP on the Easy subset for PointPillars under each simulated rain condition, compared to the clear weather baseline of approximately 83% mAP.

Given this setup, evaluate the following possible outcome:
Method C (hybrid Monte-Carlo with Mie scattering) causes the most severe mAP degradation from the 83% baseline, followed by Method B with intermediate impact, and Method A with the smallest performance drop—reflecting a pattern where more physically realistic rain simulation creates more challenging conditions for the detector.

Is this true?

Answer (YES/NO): NO